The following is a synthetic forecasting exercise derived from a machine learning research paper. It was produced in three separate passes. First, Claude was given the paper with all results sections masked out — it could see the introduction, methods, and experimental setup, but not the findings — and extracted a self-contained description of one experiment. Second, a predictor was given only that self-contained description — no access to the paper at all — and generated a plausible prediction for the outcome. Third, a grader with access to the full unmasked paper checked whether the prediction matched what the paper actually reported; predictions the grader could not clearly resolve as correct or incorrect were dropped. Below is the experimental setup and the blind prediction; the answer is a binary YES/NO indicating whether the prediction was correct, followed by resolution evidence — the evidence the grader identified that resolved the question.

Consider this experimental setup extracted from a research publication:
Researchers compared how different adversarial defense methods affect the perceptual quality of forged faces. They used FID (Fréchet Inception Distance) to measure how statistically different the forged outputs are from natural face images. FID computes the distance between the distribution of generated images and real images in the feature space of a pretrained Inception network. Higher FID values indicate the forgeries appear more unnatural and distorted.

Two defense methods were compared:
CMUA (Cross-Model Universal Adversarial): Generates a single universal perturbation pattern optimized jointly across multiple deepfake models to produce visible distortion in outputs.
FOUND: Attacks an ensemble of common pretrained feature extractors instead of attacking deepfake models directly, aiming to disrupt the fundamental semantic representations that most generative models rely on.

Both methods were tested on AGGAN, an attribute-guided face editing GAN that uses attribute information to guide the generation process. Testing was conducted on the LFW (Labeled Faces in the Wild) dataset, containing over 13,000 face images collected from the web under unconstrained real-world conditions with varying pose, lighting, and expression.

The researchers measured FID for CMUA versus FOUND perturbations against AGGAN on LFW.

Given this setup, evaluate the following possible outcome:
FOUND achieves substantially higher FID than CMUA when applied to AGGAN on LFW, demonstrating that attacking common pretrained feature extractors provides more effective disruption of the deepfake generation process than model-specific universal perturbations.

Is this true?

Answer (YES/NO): YES